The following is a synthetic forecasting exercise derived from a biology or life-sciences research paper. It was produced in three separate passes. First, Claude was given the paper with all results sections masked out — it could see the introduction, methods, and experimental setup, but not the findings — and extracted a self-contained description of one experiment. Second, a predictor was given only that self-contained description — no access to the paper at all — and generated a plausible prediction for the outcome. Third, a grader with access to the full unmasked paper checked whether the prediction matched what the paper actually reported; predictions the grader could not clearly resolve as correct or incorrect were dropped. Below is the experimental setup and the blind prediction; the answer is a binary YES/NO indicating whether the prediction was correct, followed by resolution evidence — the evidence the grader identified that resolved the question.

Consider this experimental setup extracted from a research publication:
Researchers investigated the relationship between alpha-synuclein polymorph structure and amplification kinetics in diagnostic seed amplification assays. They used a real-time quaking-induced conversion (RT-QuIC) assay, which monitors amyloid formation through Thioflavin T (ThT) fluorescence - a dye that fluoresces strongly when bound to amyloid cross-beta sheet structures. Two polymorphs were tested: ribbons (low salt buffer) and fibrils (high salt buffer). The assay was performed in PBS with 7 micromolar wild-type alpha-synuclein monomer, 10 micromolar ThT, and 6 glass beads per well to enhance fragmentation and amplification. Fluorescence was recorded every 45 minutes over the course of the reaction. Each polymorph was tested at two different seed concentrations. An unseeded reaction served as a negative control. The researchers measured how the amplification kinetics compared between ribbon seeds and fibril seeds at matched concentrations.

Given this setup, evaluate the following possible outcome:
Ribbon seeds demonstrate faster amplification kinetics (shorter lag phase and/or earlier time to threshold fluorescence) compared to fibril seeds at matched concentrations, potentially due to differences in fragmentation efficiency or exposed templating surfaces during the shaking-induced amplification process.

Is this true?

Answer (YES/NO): NO